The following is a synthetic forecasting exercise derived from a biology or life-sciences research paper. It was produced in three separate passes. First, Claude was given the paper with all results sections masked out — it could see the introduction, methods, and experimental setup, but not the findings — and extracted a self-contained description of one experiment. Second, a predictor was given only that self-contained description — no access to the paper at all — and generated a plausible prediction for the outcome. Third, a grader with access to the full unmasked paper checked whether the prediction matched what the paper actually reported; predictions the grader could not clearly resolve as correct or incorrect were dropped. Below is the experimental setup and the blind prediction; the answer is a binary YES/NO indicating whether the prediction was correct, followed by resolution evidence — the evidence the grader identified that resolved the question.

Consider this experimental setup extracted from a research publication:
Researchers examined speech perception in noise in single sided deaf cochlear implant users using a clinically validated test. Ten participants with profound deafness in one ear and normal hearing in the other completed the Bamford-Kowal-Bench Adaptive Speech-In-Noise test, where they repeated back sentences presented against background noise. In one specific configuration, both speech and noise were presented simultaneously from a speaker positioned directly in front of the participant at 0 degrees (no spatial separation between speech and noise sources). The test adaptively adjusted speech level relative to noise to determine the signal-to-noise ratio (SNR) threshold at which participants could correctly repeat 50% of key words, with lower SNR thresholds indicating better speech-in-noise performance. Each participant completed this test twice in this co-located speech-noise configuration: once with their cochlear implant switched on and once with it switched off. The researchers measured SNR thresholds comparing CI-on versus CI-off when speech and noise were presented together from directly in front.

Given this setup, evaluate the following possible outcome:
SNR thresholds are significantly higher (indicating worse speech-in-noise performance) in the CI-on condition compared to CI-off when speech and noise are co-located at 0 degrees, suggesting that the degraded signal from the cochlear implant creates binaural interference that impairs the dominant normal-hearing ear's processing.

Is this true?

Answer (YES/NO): NO